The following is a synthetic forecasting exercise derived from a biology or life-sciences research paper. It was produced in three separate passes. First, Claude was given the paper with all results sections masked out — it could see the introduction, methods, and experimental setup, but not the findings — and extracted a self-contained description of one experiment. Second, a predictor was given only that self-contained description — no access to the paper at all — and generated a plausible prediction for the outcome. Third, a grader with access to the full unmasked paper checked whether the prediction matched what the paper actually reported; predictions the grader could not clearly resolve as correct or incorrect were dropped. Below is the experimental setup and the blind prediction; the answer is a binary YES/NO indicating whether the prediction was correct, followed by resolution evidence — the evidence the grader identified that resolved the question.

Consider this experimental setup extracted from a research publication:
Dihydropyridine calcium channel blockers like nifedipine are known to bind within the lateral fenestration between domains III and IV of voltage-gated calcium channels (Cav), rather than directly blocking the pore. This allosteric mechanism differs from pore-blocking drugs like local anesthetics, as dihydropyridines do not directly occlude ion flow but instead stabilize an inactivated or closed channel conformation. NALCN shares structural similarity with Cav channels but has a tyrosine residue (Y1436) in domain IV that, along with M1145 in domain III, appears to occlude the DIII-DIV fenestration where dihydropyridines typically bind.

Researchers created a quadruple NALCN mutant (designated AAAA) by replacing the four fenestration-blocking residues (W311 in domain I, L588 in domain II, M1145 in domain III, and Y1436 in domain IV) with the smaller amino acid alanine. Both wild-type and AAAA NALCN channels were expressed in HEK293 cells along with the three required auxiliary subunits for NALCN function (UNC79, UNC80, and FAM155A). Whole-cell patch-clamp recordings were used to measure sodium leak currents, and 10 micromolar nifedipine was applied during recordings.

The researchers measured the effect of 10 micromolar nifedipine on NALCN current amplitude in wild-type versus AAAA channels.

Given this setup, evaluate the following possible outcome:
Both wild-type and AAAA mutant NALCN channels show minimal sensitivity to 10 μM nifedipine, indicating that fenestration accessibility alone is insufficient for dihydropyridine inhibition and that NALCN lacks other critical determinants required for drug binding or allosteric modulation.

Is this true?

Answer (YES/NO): NO